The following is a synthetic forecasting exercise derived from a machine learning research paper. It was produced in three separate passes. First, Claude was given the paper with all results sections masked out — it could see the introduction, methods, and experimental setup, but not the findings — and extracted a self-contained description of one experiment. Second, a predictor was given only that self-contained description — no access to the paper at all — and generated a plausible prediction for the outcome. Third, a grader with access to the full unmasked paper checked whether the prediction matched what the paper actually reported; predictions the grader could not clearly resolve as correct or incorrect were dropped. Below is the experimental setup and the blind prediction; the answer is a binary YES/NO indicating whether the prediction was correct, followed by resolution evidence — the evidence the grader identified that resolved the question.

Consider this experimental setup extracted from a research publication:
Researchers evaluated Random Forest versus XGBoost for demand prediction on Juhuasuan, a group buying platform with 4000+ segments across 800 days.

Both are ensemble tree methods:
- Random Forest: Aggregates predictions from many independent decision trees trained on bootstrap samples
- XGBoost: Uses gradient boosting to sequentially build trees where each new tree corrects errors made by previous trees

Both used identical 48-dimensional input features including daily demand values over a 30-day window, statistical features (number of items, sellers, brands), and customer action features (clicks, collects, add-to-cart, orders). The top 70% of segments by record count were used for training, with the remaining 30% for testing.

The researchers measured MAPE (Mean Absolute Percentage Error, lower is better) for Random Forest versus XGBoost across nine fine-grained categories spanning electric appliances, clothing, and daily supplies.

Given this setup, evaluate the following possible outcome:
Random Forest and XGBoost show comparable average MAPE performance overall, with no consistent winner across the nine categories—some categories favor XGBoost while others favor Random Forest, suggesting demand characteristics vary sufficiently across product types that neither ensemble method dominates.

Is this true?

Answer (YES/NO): NO